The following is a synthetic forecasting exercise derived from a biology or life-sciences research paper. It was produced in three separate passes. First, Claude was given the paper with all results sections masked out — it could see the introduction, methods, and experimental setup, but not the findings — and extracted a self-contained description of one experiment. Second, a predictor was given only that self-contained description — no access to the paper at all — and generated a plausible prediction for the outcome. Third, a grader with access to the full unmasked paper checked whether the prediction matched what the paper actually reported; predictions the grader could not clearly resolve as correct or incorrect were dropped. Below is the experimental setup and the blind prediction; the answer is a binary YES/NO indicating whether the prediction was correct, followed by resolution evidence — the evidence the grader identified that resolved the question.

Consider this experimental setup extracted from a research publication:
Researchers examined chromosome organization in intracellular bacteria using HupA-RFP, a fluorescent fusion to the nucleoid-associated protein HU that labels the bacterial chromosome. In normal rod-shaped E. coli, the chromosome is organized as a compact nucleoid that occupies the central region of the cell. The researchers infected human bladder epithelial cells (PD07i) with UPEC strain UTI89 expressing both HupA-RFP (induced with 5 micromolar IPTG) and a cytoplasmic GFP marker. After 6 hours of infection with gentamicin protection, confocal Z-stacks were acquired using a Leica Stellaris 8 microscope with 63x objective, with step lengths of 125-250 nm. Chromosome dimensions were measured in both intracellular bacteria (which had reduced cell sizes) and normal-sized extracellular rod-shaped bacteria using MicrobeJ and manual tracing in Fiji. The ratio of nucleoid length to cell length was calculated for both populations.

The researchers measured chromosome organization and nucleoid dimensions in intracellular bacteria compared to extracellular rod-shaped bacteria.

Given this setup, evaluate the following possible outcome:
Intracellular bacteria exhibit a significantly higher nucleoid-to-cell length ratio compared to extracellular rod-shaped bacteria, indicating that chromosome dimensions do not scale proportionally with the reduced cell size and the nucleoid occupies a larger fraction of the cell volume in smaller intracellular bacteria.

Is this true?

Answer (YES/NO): YES